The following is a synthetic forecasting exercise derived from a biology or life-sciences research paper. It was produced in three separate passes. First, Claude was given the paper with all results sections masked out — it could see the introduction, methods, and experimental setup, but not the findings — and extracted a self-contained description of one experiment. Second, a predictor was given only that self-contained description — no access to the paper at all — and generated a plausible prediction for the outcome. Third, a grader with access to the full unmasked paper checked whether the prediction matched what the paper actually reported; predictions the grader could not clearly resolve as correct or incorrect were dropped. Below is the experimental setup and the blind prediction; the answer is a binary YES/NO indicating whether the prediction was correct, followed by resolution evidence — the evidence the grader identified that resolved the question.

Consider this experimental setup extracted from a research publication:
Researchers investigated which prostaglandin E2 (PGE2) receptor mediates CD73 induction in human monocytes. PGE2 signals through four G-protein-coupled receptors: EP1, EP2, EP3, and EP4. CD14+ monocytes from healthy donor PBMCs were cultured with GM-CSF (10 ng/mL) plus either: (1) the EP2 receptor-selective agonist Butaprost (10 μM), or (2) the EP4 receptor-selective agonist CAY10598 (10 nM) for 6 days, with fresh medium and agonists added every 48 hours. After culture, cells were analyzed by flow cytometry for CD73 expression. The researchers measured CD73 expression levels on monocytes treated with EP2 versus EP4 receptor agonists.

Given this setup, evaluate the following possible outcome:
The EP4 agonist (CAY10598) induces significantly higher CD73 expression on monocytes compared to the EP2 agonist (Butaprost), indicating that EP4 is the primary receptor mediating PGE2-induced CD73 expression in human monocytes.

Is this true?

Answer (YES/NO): NO